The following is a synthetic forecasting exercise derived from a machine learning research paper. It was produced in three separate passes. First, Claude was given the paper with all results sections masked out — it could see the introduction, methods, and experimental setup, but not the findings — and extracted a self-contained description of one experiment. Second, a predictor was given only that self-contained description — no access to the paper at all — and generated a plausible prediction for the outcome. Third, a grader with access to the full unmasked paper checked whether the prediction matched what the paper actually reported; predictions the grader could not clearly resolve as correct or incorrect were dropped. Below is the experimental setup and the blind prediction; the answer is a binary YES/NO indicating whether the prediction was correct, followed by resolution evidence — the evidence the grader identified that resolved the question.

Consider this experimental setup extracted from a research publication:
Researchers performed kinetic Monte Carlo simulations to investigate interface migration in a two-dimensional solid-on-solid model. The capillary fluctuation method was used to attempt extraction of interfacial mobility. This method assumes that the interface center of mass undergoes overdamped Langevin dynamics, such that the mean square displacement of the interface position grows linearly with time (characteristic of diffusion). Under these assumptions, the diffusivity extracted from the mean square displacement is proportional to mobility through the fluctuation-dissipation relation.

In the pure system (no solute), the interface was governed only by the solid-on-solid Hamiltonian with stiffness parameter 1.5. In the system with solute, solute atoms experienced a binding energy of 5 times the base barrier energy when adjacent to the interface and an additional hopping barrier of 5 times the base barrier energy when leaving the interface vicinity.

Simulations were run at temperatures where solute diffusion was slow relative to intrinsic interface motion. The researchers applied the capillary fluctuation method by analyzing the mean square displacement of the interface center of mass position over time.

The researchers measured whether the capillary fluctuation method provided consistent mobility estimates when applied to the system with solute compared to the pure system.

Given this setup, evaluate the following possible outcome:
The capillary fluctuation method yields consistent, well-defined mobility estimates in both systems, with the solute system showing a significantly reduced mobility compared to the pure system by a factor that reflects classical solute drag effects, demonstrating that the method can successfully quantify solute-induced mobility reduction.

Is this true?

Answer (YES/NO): NO